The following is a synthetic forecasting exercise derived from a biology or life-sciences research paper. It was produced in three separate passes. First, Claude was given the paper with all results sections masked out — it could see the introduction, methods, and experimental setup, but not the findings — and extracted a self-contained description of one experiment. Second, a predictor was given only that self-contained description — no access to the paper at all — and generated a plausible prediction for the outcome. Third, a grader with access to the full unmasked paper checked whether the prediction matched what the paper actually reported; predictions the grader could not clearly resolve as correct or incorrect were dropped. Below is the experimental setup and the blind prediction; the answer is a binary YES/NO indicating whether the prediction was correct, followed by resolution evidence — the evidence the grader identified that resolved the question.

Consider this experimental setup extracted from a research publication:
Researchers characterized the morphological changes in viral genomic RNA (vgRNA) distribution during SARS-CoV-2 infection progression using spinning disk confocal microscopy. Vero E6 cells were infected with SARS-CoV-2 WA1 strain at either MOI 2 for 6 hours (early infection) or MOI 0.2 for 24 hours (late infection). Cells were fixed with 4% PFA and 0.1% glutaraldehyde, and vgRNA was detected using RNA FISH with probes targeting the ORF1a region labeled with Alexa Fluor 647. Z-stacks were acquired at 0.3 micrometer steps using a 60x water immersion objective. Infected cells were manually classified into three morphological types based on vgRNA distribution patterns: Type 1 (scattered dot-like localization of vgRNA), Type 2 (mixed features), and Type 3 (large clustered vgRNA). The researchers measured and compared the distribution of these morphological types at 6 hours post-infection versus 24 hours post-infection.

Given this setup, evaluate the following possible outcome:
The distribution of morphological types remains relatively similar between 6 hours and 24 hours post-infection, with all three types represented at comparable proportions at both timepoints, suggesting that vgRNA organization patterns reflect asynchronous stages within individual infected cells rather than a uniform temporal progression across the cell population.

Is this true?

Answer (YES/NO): NO